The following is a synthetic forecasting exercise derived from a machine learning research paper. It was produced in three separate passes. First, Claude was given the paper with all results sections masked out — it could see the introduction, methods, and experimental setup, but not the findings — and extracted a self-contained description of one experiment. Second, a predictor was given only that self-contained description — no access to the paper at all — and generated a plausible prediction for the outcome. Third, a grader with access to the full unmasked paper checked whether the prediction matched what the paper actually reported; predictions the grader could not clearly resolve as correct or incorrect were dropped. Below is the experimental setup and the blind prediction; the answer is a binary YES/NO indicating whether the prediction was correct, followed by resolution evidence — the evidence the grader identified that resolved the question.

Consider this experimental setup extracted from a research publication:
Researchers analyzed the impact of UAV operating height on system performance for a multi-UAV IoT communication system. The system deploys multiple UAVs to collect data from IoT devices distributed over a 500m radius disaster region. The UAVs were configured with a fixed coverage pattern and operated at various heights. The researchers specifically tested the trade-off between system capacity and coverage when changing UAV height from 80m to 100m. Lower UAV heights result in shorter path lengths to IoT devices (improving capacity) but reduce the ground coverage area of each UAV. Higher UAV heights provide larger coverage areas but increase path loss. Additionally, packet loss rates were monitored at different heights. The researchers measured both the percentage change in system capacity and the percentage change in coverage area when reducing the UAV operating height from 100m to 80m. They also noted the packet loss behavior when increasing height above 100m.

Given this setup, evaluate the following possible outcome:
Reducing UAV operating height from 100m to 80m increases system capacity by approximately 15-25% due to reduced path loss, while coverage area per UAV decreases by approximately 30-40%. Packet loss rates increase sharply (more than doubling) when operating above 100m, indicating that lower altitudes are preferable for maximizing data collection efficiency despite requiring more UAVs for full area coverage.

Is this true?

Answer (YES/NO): NO